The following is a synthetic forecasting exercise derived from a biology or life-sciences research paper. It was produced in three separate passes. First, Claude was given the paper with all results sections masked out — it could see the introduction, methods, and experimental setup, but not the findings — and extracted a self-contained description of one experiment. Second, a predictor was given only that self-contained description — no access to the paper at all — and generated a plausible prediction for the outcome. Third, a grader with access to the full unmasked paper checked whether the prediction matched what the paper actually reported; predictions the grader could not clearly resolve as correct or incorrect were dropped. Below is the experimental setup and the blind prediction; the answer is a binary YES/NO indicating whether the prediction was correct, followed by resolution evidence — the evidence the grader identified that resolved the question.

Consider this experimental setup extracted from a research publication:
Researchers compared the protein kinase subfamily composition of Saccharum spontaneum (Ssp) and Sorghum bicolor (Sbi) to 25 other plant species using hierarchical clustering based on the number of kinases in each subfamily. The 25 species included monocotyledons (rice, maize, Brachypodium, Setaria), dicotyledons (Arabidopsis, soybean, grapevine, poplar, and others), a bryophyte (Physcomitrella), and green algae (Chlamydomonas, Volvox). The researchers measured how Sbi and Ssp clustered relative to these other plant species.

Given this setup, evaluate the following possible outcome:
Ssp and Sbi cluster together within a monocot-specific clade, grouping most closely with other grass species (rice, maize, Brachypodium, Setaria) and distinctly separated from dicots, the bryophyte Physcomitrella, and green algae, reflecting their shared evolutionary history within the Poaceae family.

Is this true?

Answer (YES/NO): NO